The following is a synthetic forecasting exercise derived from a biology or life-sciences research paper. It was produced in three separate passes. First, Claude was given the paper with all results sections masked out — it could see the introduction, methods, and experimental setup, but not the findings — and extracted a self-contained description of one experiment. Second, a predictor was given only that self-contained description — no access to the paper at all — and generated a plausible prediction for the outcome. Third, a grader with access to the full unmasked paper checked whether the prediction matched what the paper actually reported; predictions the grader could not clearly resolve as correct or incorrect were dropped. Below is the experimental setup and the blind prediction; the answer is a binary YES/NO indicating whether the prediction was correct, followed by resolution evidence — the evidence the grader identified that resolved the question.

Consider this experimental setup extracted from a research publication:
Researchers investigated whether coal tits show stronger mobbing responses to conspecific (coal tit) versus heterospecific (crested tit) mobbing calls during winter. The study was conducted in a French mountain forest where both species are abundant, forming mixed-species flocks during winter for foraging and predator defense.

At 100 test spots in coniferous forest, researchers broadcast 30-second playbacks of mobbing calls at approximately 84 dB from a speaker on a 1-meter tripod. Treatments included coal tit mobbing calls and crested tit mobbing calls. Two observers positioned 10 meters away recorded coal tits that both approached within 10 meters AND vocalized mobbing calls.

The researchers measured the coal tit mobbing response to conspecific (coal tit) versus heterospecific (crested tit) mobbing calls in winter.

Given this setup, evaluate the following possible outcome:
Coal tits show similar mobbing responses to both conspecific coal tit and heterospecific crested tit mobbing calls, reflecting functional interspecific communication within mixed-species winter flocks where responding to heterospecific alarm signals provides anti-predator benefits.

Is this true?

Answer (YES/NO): NO